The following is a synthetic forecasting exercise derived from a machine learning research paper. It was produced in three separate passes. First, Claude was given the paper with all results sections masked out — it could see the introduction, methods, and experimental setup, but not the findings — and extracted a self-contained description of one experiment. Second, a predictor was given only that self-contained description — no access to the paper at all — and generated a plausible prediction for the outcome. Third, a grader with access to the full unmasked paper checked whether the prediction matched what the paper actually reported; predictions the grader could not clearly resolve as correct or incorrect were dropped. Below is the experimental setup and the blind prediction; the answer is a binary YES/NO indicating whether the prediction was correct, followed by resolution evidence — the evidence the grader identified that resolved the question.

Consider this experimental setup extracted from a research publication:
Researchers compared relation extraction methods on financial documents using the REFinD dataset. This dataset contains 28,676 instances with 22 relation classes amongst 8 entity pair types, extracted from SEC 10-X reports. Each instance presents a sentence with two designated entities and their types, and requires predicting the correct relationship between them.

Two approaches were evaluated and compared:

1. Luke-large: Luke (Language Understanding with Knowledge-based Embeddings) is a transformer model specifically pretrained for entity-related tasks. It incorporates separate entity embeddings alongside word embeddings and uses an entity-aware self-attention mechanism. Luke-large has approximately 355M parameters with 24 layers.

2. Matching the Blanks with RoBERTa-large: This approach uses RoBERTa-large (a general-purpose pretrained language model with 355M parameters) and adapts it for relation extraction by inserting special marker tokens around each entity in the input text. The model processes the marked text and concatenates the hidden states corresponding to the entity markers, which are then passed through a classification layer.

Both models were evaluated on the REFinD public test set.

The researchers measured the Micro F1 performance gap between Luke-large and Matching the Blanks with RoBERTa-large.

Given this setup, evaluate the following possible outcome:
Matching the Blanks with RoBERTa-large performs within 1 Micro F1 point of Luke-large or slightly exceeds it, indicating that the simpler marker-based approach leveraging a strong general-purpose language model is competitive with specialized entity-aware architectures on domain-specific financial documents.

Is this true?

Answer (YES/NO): NO